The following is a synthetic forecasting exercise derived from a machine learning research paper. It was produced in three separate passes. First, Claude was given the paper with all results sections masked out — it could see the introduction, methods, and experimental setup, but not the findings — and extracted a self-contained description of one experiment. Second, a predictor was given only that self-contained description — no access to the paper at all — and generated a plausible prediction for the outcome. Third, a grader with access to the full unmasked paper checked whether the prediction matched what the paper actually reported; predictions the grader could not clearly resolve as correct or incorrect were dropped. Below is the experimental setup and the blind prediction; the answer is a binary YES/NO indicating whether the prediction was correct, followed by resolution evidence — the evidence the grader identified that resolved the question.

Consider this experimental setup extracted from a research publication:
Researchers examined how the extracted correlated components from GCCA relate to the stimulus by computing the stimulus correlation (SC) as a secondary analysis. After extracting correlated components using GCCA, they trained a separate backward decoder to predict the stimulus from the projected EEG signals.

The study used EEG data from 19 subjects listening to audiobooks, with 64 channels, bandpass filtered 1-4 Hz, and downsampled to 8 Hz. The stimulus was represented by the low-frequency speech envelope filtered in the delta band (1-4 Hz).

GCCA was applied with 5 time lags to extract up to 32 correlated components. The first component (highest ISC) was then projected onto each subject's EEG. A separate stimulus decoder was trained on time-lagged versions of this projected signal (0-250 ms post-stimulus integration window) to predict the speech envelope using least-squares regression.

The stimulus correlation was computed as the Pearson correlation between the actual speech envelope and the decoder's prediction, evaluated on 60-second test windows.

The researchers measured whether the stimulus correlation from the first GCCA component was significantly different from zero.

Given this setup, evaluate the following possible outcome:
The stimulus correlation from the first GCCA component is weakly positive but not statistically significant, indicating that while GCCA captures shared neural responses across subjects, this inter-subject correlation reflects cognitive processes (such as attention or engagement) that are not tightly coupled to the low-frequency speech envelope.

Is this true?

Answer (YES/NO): NO